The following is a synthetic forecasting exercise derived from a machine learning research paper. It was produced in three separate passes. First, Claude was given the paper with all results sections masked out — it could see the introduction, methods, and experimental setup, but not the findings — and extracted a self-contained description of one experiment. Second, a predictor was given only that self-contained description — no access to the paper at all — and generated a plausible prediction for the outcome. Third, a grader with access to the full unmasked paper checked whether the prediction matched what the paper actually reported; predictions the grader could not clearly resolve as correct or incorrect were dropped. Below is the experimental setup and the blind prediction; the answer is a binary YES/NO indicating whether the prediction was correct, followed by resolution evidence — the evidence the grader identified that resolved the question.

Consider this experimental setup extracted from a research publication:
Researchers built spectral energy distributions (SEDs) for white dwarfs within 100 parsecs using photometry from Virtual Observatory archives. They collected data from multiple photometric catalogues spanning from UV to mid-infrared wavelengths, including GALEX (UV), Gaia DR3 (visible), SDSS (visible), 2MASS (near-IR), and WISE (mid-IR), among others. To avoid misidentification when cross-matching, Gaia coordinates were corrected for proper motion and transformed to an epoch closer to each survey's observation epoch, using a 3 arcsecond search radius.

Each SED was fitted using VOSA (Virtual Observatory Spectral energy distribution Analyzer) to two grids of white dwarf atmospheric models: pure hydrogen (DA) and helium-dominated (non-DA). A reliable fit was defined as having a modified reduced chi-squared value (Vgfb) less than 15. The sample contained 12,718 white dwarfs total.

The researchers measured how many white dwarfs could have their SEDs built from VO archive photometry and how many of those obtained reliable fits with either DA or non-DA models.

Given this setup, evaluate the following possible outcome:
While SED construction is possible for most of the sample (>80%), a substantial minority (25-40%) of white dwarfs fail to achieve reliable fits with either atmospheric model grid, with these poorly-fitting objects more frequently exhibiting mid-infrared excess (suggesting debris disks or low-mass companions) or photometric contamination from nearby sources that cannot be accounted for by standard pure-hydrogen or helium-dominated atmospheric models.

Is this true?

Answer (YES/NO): NO